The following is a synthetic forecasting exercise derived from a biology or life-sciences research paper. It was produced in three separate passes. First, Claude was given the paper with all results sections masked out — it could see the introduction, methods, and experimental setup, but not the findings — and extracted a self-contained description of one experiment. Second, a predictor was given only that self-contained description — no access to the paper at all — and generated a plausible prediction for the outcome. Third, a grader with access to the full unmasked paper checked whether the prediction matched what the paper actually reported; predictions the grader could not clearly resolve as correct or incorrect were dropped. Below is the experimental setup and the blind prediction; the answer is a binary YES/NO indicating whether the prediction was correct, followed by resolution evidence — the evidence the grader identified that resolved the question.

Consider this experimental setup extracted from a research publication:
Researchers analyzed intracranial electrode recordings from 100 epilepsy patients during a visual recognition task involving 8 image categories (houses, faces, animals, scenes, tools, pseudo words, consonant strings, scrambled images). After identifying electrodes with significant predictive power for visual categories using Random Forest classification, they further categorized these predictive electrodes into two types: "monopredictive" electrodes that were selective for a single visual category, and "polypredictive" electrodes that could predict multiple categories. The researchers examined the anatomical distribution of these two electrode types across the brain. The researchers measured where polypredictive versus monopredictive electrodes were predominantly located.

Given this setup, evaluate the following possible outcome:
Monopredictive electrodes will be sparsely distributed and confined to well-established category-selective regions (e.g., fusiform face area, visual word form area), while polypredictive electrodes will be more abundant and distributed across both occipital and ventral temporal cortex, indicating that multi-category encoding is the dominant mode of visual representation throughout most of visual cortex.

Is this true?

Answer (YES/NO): NO